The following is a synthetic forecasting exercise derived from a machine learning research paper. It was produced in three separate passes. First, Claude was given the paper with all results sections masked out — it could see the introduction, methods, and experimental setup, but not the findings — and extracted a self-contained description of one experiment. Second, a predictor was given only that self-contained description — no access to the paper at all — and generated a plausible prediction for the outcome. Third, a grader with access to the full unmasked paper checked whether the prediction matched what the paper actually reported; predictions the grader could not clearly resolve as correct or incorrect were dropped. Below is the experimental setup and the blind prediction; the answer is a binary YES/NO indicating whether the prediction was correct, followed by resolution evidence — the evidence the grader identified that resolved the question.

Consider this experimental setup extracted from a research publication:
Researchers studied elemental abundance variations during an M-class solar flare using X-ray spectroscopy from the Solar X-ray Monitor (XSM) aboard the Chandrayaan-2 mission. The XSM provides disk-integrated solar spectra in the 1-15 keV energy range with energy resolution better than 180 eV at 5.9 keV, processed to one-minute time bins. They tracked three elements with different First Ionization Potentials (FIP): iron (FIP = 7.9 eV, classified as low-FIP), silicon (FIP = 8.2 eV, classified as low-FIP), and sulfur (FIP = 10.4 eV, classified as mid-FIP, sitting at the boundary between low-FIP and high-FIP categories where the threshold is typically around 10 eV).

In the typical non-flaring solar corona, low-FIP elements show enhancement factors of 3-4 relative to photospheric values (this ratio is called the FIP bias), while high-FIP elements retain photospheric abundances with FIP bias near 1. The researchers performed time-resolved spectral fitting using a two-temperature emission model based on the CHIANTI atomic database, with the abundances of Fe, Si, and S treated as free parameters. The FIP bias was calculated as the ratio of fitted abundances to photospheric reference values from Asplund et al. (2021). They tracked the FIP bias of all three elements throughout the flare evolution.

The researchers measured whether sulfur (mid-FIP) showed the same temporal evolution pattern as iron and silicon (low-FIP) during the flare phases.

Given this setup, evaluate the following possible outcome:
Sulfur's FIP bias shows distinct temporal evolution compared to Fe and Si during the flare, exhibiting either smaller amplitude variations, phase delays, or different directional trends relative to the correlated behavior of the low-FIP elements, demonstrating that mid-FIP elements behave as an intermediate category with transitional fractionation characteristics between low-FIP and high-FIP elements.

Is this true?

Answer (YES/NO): NO